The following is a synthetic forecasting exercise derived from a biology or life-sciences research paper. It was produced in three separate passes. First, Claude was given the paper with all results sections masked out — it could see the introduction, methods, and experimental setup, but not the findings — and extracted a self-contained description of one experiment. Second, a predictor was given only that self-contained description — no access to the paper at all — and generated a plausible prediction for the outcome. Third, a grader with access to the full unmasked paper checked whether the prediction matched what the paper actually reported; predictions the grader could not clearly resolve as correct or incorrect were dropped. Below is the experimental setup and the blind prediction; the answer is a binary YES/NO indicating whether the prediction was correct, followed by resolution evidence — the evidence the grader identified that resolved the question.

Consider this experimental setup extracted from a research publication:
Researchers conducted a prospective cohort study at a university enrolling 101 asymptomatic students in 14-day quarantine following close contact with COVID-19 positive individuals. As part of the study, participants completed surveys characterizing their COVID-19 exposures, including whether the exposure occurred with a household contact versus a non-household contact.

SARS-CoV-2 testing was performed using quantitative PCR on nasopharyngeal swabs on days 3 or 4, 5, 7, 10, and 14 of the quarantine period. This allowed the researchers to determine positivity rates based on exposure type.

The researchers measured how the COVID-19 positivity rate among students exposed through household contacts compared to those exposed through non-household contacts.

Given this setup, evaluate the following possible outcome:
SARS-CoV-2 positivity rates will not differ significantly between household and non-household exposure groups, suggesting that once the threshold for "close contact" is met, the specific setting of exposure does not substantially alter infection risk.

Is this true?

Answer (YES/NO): YES